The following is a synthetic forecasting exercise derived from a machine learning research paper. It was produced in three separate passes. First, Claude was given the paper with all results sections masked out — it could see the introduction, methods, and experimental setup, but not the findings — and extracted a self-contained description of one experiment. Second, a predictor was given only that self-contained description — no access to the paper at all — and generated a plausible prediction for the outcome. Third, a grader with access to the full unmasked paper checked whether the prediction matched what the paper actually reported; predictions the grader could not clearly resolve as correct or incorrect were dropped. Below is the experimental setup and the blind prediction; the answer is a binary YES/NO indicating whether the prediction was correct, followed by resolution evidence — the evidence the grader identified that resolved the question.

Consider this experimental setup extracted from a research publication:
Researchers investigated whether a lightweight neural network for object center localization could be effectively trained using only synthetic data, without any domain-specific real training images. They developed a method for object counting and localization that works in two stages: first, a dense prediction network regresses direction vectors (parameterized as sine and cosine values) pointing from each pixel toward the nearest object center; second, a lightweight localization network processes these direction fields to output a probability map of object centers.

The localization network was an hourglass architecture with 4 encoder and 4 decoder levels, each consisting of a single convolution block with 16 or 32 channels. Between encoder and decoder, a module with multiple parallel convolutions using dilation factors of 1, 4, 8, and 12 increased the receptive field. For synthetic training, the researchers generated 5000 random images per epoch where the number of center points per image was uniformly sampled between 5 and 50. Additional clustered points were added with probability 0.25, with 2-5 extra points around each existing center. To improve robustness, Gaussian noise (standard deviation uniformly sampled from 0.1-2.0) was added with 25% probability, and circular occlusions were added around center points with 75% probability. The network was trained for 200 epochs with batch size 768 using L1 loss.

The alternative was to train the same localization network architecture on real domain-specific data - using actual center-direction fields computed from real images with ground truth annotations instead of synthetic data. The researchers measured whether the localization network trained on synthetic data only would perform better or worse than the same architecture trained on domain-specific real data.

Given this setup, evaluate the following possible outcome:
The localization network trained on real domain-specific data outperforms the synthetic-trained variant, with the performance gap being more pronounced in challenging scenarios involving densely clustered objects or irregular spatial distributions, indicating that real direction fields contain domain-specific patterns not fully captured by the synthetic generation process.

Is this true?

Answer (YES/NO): NO